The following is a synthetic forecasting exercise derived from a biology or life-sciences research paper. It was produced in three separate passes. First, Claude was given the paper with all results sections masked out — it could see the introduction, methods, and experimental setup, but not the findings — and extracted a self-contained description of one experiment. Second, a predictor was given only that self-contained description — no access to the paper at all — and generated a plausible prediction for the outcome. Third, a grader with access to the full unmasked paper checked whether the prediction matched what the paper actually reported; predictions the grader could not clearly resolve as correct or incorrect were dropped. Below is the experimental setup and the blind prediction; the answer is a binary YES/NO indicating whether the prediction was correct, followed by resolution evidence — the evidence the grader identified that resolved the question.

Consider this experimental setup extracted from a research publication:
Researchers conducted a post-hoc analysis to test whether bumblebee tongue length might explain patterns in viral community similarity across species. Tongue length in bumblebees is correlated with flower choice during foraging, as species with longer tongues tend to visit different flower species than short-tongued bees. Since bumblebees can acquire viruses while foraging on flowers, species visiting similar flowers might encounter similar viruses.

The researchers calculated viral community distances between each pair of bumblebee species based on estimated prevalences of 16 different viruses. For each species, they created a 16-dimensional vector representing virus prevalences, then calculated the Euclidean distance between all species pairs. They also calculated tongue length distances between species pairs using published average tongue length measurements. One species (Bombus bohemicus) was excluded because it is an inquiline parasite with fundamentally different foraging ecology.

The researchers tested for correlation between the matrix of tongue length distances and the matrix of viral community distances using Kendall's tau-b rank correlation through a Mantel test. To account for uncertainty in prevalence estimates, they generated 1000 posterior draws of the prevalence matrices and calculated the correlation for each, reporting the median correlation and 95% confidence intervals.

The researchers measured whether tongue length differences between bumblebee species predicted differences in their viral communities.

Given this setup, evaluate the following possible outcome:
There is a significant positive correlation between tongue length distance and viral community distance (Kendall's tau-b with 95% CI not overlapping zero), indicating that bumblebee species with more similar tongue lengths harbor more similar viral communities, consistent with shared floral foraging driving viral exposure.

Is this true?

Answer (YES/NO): NO